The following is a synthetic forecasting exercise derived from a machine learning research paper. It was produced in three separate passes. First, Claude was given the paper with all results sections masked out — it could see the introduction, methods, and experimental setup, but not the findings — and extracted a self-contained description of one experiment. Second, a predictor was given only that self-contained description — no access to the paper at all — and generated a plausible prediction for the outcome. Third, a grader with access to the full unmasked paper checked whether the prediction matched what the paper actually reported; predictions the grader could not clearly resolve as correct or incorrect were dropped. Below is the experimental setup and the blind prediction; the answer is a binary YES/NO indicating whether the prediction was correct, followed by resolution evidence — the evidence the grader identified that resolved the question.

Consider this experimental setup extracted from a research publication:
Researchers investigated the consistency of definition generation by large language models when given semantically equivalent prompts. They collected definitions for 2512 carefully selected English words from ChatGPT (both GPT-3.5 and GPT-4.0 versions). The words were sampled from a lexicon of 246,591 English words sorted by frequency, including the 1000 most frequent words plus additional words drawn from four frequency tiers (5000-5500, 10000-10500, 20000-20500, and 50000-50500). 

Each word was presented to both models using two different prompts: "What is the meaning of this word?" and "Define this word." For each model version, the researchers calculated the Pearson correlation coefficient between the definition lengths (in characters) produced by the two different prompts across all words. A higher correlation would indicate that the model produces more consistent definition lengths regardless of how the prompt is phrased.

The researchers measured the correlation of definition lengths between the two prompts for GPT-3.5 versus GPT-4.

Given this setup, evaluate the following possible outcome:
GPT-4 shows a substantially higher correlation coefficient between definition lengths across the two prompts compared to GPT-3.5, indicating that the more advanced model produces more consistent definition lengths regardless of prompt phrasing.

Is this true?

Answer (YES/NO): YES